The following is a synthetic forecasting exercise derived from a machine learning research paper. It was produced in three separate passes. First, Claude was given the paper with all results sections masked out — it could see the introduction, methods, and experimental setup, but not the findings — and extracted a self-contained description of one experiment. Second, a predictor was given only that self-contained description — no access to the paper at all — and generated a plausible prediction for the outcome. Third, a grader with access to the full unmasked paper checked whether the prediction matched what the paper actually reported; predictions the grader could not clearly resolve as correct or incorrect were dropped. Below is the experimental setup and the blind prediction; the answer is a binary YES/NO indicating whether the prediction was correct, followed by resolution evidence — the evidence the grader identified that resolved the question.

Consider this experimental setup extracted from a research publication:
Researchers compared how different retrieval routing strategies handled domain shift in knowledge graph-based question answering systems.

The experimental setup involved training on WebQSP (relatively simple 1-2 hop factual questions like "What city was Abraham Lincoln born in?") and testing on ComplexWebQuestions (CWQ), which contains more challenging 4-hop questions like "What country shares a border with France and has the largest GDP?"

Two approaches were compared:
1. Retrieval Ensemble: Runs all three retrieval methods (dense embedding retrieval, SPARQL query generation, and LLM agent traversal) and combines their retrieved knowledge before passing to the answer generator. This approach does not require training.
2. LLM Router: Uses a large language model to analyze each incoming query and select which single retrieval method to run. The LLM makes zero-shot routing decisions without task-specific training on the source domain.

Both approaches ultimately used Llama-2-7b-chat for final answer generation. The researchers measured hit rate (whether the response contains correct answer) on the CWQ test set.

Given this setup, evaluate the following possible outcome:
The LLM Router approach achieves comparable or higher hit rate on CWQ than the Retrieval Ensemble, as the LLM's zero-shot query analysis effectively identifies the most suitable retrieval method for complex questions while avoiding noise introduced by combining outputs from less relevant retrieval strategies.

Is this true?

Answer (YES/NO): NO